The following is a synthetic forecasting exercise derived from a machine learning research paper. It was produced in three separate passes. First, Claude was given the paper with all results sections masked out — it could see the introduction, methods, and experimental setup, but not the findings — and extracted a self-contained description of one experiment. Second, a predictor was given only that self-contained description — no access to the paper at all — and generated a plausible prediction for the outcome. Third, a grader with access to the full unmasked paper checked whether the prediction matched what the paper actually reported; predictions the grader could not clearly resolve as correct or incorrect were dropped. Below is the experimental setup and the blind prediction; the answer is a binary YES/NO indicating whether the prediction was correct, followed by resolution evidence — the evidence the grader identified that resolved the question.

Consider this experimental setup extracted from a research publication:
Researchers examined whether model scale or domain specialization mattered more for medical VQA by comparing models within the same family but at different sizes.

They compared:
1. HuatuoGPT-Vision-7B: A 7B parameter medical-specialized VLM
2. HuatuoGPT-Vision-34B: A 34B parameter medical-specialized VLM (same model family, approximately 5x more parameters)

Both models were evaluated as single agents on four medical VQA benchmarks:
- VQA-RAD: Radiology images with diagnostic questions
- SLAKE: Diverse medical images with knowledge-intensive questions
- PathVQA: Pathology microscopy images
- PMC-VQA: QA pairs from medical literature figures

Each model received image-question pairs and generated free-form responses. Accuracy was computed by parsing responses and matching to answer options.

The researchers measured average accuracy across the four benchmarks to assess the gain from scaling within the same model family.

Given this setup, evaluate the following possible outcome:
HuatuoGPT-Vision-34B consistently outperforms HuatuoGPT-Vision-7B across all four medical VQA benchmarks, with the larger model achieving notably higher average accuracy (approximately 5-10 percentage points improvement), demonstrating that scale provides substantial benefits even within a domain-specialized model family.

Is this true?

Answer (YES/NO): NO